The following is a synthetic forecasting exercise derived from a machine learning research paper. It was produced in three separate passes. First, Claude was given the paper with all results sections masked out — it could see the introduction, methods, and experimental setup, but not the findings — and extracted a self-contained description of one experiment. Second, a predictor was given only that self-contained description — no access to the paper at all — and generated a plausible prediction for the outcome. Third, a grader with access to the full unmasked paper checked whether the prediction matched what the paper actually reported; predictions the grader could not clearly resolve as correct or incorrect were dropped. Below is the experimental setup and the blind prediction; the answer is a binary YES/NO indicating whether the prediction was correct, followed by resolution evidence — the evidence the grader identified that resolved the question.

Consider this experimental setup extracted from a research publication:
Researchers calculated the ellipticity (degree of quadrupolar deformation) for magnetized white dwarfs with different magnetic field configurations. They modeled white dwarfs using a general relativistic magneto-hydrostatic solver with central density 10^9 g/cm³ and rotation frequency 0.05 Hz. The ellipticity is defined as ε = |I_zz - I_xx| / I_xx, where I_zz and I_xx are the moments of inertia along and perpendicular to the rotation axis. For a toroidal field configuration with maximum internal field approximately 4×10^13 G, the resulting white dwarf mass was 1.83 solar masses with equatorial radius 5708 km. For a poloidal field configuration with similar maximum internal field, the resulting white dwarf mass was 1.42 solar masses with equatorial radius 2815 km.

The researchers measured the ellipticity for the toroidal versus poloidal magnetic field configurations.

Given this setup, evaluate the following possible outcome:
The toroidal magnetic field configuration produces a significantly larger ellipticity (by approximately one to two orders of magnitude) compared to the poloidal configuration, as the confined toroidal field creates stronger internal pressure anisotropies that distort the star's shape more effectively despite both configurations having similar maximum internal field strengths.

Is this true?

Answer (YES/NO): NO